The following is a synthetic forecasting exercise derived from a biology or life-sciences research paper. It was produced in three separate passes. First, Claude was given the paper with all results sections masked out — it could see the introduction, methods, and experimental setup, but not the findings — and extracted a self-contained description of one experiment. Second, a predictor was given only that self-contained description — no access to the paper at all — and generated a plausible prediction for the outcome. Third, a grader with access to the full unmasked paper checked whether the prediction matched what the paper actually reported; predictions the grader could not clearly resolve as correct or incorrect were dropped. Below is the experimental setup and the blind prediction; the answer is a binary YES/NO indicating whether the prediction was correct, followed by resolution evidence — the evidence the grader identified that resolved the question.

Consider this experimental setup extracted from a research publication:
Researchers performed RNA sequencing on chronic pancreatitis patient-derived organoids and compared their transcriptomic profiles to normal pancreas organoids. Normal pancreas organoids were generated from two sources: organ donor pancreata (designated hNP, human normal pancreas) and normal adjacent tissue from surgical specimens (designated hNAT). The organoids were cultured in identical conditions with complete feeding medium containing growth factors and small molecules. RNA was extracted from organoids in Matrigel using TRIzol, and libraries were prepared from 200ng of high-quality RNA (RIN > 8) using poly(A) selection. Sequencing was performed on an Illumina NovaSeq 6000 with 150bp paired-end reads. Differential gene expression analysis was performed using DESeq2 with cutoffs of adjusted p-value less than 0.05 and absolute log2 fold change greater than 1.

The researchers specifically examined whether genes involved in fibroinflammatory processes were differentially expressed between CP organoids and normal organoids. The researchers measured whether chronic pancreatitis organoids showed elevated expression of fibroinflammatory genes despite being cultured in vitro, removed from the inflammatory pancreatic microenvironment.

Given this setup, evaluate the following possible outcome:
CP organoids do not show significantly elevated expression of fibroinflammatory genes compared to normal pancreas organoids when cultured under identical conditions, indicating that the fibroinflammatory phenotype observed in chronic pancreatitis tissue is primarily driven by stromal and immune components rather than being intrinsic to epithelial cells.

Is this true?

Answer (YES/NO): NO